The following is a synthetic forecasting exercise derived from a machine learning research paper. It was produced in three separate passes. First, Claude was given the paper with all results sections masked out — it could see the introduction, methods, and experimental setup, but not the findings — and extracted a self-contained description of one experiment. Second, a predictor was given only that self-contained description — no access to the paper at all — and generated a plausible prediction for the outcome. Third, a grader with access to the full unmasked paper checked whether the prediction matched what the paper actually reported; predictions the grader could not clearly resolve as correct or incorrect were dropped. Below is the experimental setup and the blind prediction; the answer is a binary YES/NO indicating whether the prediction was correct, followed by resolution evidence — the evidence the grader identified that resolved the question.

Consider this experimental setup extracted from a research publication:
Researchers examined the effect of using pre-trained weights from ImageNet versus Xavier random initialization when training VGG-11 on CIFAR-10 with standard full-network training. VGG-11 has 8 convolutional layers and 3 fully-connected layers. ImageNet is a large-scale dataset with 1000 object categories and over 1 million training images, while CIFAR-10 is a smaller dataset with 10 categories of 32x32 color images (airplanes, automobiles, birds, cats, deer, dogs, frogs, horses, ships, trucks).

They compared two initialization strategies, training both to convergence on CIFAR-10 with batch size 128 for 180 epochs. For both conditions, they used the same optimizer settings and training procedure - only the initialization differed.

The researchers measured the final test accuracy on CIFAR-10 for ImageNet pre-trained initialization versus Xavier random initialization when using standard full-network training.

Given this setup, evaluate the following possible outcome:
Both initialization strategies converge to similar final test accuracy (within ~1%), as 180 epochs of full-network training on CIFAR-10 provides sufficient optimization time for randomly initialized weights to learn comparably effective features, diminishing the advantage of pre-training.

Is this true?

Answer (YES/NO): YES